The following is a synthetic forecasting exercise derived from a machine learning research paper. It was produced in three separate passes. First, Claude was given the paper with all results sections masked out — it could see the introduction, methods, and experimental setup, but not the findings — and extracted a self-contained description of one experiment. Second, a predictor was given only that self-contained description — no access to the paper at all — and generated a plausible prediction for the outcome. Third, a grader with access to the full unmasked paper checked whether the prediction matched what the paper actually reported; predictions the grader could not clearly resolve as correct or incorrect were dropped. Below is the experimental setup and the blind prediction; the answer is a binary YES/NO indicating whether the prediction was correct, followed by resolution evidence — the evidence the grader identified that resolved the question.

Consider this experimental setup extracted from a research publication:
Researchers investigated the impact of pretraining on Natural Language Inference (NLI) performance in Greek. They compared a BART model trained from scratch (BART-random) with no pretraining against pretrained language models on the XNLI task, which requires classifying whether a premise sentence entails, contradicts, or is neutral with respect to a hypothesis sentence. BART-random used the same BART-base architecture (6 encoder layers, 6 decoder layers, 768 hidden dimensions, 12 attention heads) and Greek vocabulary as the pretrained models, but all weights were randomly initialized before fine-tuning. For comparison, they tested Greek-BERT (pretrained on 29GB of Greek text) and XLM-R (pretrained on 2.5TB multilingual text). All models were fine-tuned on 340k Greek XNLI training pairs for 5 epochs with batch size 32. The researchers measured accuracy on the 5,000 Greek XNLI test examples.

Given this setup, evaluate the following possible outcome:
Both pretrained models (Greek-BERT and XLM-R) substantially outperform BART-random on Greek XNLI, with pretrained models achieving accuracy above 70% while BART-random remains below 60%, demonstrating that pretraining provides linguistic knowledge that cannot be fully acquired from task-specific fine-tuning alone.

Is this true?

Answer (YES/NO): NO